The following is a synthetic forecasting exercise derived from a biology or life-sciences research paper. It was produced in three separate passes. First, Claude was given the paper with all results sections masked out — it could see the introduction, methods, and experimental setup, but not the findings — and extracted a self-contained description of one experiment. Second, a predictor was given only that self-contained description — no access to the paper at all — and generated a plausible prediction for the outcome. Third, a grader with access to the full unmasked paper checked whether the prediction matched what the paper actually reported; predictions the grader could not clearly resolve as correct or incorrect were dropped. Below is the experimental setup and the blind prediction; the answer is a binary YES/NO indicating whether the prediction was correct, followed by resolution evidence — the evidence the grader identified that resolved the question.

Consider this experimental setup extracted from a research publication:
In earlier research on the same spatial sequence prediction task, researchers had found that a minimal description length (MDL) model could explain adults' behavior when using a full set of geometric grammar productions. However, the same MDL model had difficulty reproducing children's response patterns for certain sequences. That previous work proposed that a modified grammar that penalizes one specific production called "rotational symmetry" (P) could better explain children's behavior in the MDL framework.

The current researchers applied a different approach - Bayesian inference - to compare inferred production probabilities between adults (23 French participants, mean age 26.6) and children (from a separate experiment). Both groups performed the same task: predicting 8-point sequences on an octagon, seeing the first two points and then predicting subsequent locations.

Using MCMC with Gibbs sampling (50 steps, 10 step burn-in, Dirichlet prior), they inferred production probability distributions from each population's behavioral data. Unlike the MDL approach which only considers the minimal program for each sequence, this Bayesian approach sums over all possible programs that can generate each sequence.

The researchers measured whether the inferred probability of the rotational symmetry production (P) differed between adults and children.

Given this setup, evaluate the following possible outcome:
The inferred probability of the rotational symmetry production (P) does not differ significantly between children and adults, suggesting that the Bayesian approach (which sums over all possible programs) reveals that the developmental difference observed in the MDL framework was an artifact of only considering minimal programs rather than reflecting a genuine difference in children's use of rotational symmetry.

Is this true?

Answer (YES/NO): NO